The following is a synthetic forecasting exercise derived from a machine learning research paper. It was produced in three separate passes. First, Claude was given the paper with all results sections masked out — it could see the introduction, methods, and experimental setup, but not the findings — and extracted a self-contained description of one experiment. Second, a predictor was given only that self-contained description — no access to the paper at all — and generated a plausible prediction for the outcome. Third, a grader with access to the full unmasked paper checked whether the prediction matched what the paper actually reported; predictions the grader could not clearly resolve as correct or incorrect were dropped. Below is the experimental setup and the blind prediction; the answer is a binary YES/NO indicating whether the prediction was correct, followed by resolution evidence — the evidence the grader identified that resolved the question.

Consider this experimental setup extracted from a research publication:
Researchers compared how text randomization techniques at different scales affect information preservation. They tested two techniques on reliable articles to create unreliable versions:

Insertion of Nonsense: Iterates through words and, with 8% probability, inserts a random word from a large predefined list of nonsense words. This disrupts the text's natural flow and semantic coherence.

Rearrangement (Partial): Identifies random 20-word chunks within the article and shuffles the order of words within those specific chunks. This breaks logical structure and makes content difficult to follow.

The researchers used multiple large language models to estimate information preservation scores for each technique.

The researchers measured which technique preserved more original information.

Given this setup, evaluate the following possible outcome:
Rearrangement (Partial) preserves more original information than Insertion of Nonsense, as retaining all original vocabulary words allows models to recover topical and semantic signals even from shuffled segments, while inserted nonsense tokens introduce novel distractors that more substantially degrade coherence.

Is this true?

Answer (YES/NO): NO